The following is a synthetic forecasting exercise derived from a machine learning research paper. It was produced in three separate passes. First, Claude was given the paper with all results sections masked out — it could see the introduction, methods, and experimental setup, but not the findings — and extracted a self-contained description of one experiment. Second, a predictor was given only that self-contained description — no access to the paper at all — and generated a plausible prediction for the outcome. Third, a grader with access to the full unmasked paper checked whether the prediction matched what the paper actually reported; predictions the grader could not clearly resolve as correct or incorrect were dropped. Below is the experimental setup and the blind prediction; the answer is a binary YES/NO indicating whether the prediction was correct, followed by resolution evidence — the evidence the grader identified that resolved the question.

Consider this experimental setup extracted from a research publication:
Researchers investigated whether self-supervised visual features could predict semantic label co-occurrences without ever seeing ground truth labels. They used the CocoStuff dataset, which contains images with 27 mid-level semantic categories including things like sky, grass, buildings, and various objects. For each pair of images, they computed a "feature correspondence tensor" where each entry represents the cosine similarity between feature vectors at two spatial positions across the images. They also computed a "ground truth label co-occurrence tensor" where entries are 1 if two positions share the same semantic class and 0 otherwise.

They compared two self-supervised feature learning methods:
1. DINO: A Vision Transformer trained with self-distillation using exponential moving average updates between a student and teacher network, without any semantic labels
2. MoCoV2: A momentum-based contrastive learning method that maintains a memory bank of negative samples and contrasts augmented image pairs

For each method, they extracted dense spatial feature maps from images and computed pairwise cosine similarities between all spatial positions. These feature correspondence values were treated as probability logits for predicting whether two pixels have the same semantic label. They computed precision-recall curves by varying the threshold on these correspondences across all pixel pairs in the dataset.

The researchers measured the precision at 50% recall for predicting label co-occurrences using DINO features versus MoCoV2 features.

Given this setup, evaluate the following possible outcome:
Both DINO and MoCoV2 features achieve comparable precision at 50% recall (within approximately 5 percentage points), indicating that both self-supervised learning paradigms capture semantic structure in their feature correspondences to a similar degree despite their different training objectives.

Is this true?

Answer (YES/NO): NO